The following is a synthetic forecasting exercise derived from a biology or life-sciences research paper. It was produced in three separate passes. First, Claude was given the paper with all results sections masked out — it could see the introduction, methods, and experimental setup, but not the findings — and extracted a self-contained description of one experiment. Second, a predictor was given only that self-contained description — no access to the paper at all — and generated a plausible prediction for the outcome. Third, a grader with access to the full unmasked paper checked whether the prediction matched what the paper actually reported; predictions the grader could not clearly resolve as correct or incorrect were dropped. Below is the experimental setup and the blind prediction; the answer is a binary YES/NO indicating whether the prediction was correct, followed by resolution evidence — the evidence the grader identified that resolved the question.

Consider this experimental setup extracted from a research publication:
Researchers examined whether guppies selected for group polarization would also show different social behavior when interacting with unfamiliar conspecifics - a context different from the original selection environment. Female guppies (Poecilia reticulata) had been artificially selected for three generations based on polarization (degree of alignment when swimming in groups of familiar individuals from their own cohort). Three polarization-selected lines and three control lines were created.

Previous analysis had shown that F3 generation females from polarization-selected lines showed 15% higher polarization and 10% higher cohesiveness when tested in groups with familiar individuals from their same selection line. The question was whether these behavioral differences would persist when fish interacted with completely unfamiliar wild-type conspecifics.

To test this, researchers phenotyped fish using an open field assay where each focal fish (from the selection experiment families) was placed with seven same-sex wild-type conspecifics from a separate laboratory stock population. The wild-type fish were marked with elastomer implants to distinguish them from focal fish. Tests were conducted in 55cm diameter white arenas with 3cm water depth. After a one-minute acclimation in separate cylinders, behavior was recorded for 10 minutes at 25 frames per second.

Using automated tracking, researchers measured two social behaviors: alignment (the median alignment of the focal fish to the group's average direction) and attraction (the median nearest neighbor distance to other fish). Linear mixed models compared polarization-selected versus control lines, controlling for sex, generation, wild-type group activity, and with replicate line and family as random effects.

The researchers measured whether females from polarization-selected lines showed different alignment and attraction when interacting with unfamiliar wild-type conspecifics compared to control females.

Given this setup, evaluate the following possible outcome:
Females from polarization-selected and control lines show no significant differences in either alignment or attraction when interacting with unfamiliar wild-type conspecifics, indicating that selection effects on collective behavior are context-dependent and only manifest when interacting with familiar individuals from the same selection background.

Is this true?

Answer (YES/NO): NO